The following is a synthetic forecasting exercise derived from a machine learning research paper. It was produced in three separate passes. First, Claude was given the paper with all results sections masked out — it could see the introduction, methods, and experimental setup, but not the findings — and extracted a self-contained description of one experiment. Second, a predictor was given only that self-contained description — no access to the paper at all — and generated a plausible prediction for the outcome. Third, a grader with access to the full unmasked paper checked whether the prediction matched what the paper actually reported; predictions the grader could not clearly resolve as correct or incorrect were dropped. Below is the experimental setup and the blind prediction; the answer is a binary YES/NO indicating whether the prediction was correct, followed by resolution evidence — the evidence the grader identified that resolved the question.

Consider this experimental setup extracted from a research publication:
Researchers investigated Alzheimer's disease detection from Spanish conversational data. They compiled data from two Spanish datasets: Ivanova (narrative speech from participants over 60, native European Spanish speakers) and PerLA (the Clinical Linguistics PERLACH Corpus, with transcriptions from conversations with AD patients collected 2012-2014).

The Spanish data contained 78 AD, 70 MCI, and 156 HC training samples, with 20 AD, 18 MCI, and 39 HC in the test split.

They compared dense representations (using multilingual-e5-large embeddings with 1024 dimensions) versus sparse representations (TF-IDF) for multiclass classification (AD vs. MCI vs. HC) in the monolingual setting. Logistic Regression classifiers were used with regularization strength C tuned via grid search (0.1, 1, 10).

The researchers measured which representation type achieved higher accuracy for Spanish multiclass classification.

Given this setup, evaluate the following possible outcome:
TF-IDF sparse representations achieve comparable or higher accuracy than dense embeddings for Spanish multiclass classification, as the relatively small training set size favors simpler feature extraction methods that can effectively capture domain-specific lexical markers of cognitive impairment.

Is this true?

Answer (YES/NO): YES